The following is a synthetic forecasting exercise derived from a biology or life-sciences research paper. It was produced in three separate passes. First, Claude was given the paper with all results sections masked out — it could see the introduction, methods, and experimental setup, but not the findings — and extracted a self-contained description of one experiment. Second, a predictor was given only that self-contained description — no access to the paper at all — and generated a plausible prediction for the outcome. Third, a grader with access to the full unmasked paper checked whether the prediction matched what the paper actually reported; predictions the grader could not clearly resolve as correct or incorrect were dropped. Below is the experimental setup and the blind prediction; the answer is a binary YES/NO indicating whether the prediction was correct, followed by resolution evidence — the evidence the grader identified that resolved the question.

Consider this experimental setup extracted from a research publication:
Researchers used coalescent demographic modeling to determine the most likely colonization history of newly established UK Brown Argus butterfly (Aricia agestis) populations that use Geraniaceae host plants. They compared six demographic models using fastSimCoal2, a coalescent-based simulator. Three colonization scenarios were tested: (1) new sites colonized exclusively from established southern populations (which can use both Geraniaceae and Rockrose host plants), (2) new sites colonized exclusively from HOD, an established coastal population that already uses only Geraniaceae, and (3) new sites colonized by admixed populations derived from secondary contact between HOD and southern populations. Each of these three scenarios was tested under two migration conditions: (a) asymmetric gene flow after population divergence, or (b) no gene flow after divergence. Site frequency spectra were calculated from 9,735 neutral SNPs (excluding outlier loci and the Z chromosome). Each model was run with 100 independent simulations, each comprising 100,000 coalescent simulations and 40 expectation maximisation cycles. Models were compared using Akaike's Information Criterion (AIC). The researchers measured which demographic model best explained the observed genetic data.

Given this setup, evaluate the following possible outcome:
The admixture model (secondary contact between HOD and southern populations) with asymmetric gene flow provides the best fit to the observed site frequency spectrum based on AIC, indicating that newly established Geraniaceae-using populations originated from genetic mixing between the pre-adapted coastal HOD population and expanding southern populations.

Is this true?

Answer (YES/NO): YES